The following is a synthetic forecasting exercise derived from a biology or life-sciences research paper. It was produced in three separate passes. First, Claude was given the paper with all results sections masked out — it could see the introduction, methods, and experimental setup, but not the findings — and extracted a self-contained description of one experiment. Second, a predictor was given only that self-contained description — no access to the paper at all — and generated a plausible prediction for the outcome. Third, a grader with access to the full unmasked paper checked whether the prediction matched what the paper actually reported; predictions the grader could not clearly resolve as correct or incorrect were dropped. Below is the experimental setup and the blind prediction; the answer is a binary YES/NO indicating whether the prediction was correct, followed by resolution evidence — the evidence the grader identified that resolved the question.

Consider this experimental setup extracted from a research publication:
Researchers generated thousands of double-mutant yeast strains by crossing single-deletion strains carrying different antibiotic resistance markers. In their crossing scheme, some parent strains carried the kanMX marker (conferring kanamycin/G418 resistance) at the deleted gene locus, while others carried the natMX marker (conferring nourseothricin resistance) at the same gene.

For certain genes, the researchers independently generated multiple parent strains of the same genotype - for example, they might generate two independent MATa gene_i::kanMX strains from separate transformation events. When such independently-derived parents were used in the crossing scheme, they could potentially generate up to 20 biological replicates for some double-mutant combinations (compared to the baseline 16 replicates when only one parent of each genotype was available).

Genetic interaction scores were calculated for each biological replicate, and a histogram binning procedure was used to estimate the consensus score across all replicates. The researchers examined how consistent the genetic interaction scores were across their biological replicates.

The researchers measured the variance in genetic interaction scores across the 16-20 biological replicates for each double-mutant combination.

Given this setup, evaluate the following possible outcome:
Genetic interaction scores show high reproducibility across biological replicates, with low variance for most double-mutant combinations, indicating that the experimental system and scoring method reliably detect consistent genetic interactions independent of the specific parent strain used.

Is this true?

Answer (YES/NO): NO